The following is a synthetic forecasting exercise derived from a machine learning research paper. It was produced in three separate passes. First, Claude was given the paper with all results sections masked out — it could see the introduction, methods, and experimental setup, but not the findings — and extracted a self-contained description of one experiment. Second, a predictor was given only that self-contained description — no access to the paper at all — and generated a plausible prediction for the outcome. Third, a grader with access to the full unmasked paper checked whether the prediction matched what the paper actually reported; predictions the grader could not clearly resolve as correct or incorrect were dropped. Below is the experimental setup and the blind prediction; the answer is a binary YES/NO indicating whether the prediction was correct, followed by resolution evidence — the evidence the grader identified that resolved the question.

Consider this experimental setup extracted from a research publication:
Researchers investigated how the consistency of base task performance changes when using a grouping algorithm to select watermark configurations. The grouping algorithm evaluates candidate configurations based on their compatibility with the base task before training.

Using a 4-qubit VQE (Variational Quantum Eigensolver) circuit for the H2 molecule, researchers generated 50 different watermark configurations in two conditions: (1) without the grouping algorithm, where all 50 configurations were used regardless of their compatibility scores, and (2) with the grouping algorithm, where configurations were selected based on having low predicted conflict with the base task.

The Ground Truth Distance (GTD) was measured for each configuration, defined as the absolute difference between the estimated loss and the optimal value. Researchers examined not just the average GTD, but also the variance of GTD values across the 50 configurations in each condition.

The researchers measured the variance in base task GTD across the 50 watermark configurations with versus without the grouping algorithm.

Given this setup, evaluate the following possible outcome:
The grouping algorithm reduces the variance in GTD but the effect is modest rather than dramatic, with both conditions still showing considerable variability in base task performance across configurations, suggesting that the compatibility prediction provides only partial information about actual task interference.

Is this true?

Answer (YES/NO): NO